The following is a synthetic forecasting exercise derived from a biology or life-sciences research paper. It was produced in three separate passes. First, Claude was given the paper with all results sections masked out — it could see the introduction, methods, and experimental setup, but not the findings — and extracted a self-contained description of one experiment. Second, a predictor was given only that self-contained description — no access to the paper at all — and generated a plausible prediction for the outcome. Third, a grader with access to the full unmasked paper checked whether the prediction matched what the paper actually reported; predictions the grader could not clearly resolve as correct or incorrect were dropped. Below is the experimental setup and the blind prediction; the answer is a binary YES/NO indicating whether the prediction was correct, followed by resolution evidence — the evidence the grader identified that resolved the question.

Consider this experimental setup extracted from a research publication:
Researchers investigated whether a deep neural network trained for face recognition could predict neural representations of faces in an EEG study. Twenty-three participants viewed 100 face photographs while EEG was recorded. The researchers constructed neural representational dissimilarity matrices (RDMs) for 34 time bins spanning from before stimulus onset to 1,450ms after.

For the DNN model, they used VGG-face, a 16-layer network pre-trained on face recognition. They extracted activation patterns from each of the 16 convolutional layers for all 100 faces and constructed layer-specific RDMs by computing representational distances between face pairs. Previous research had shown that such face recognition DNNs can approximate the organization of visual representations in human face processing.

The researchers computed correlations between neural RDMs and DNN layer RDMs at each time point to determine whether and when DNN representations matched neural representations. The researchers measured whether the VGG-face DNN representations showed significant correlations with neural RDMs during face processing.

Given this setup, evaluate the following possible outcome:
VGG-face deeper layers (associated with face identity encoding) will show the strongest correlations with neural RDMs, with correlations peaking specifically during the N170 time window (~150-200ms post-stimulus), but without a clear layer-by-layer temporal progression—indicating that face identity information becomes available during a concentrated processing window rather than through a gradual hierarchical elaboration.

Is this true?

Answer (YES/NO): NO